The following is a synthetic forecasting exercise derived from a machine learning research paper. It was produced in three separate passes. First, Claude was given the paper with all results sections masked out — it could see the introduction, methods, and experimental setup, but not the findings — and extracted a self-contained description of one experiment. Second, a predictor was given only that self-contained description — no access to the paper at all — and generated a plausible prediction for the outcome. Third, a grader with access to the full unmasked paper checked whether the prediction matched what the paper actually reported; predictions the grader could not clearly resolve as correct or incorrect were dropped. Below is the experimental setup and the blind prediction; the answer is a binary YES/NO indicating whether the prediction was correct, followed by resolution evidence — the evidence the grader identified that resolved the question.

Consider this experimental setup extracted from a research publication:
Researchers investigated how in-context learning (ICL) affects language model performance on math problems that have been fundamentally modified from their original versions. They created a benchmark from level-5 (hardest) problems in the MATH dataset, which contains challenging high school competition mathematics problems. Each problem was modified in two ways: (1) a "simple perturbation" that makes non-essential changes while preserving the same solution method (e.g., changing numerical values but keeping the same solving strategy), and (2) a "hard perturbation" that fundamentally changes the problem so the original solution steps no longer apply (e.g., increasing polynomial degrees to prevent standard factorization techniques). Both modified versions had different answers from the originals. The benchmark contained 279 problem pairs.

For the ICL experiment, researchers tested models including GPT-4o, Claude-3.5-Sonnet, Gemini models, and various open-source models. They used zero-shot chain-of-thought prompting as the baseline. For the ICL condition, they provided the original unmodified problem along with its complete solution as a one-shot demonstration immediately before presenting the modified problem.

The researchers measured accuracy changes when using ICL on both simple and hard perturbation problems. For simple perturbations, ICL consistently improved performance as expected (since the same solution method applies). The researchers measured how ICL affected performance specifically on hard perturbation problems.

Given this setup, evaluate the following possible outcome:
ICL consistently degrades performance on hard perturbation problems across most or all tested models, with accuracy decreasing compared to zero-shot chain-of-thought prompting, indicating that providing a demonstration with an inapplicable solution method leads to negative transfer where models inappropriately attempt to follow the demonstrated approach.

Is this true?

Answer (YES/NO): NO